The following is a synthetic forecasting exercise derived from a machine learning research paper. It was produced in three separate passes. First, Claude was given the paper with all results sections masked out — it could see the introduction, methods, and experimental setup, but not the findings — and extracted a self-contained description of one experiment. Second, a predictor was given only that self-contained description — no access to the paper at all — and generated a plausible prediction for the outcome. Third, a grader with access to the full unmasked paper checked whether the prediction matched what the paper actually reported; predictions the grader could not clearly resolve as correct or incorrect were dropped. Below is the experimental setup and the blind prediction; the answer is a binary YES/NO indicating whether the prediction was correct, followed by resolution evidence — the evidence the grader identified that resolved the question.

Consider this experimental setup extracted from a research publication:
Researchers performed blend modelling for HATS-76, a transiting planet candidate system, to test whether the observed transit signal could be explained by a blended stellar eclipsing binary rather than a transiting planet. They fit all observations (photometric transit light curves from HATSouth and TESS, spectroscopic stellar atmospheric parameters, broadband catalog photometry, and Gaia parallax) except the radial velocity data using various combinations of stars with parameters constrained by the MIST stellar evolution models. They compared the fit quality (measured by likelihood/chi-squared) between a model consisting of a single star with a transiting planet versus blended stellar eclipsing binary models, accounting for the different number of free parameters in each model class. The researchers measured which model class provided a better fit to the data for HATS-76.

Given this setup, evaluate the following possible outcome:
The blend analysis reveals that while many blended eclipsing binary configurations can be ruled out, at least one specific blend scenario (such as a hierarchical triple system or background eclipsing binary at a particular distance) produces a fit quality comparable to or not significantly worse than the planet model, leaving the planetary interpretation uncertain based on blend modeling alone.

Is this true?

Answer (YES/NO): NO